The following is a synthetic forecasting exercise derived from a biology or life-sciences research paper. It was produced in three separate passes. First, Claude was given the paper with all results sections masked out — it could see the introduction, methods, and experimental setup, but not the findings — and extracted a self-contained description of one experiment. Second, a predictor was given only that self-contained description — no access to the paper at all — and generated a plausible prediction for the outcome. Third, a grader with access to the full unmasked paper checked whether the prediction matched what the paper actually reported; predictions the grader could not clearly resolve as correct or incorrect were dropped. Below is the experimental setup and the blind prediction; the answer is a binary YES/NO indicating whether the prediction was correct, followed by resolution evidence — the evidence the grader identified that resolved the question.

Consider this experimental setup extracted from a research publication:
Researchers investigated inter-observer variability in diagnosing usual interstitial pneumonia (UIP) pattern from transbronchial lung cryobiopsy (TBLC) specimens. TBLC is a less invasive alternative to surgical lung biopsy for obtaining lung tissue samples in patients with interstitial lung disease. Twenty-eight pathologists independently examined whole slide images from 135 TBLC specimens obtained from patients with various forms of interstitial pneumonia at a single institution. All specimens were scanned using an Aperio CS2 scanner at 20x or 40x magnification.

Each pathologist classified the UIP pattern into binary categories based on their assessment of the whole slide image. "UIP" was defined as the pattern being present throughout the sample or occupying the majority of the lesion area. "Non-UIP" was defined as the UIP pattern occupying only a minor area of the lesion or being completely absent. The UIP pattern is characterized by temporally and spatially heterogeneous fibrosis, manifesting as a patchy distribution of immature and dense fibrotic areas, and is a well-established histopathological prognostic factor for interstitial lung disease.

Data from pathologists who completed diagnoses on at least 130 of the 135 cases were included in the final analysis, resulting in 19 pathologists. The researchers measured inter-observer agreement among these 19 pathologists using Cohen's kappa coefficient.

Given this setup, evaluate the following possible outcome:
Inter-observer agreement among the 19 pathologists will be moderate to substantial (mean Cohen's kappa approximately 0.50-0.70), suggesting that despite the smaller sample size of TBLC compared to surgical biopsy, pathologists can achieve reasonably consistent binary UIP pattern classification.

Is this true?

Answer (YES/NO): NO